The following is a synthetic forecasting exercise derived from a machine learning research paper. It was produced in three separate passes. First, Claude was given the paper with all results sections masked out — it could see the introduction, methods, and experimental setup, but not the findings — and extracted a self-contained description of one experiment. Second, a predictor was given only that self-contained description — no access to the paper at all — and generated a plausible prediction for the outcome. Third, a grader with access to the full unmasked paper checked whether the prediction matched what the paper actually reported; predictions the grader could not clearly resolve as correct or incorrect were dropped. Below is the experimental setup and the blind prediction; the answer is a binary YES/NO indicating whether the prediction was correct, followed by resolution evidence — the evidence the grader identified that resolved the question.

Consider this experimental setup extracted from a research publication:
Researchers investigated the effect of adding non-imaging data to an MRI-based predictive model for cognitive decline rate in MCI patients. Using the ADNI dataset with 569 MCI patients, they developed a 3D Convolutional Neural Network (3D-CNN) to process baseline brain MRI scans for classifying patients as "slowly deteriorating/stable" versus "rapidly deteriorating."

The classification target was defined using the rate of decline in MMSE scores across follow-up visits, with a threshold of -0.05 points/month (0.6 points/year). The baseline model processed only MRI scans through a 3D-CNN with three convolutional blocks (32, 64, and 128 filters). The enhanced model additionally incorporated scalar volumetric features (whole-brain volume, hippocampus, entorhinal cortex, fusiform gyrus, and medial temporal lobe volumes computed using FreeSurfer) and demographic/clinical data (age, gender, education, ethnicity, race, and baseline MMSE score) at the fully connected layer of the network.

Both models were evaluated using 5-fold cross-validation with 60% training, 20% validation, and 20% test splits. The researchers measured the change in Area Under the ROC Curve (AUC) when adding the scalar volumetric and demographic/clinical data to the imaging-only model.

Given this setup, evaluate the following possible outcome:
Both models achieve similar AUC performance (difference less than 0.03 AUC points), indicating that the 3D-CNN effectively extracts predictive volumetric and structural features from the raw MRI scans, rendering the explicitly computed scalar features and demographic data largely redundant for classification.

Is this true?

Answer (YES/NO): NO